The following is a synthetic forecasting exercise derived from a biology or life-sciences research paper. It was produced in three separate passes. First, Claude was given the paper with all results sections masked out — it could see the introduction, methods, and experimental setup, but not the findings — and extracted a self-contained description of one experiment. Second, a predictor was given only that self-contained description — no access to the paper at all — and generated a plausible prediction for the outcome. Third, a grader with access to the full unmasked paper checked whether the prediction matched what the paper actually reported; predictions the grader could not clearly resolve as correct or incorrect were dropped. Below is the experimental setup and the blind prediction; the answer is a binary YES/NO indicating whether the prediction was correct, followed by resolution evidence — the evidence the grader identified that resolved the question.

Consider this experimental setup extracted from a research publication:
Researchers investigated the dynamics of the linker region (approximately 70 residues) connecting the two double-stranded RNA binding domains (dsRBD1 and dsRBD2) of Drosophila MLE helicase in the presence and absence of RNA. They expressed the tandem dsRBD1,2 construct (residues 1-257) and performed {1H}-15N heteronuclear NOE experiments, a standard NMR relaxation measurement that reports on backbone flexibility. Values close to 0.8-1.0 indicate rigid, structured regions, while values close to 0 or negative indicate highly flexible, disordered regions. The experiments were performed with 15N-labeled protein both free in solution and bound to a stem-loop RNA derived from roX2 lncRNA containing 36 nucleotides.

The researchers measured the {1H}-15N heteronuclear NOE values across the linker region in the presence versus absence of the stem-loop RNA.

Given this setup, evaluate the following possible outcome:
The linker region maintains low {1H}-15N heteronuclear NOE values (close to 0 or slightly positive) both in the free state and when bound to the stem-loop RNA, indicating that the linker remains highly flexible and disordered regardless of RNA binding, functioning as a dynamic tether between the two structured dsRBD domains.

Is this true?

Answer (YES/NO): YES